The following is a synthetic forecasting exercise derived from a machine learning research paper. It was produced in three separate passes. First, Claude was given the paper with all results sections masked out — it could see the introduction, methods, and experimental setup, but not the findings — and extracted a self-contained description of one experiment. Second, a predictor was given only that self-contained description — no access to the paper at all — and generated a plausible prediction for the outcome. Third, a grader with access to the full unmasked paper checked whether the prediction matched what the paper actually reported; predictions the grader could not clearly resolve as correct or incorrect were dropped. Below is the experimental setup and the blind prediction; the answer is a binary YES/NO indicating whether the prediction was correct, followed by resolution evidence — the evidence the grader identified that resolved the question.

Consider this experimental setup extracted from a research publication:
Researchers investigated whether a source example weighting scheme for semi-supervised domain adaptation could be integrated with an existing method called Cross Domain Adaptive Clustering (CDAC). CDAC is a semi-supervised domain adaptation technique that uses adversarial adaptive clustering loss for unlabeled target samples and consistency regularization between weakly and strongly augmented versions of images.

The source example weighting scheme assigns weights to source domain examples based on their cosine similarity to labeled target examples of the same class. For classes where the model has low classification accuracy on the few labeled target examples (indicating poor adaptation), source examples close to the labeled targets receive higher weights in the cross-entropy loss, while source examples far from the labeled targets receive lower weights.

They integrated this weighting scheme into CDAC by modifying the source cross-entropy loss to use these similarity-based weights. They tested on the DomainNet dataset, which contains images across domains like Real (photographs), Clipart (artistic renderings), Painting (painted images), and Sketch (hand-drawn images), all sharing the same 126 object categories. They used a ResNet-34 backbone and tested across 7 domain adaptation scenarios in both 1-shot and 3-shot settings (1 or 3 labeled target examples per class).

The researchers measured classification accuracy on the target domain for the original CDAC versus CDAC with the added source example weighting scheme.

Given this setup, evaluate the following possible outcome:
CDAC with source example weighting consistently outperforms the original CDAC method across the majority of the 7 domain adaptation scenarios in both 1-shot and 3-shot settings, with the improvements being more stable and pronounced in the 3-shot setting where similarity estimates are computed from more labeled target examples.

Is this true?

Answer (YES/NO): NO